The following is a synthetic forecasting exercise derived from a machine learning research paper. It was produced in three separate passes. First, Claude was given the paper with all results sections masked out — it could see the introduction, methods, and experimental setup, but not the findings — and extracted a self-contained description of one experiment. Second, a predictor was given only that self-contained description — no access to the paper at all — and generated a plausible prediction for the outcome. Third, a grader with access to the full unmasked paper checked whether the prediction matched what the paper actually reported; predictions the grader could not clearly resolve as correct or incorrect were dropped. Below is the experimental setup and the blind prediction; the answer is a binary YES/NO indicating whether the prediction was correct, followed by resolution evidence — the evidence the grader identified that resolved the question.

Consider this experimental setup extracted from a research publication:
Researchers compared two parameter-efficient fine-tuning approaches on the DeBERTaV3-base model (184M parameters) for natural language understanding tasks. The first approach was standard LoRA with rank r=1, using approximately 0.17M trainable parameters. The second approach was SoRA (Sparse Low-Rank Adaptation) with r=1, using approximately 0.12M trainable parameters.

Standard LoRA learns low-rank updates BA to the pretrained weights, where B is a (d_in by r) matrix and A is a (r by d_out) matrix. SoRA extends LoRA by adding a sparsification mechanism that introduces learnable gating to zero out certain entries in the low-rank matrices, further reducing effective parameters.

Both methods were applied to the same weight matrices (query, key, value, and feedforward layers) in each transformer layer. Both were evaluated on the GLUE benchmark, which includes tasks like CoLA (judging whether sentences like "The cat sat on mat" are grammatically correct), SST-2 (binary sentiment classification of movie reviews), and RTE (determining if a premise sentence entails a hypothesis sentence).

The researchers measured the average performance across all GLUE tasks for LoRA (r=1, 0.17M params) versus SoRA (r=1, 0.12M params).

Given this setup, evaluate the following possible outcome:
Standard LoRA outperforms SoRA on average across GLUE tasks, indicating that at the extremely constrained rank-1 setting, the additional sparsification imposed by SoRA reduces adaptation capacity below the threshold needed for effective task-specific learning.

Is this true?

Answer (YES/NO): NO